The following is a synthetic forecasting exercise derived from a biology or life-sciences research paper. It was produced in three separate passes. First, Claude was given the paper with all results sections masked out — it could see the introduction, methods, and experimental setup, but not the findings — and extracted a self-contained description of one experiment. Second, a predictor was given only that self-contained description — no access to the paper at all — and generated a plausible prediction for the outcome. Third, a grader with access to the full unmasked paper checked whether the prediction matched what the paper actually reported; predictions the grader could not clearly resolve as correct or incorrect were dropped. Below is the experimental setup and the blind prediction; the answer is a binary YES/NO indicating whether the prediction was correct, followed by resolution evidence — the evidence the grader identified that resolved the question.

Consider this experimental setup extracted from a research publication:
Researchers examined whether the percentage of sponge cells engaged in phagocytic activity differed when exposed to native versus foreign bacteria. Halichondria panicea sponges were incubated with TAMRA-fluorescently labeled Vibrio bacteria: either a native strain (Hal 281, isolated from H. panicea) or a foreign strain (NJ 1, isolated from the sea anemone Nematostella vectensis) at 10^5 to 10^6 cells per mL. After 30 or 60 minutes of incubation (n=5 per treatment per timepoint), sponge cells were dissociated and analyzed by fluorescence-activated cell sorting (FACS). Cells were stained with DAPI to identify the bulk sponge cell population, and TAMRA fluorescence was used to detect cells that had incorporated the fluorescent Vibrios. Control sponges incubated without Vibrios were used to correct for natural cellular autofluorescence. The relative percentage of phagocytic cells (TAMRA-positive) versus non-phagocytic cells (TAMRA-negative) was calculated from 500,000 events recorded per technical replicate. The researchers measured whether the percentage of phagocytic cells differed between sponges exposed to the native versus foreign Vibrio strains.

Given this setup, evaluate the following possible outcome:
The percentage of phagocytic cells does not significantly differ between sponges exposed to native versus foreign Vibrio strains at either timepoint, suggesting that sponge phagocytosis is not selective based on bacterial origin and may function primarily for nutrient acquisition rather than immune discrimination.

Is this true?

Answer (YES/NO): NO